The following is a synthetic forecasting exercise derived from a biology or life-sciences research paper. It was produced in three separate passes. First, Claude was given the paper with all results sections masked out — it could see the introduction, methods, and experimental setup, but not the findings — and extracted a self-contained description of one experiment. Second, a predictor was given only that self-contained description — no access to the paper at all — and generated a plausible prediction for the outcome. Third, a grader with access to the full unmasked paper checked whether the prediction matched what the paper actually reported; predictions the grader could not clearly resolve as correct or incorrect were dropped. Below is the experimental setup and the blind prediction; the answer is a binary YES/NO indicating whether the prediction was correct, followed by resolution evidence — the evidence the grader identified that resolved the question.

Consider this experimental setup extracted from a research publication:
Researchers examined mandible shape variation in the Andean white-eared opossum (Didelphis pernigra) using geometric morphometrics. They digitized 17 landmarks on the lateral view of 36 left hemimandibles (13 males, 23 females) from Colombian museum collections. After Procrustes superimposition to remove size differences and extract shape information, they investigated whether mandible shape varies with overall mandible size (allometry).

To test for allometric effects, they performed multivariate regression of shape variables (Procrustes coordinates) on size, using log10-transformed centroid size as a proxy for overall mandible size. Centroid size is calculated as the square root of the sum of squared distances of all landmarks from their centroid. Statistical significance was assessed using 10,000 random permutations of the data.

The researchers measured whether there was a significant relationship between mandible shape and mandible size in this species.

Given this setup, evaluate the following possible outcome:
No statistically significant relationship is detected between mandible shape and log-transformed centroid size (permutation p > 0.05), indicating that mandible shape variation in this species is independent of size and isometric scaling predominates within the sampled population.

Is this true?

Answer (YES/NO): NO